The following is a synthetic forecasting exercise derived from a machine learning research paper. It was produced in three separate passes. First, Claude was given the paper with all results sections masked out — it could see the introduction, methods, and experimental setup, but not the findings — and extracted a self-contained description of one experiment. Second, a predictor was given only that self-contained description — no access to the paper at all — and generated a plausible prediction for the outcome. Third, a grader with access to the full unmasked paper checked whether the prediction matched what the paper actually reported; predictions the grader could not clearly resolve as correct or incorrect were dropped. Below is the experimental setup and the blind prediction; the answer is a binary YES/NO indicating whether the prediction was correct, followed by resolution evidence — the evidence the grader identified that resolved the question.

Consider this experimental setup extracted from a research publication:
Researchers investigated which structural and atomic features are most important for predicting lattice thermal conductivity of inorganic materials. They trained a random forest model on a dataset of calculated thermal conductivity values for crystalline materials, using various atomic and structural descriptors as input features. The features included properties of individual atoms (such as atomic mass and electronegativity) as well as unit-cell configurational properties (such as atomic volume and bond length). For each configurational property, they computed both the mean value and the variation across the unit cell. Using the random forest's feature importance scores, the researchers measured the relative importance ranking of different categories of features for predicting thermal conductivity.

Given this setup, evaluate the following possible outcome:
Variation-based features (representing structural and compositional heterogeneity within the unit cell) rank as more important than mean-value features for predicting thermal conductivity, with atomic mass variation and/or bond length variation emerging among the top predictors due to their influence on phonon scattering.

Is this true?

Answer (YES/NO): NO